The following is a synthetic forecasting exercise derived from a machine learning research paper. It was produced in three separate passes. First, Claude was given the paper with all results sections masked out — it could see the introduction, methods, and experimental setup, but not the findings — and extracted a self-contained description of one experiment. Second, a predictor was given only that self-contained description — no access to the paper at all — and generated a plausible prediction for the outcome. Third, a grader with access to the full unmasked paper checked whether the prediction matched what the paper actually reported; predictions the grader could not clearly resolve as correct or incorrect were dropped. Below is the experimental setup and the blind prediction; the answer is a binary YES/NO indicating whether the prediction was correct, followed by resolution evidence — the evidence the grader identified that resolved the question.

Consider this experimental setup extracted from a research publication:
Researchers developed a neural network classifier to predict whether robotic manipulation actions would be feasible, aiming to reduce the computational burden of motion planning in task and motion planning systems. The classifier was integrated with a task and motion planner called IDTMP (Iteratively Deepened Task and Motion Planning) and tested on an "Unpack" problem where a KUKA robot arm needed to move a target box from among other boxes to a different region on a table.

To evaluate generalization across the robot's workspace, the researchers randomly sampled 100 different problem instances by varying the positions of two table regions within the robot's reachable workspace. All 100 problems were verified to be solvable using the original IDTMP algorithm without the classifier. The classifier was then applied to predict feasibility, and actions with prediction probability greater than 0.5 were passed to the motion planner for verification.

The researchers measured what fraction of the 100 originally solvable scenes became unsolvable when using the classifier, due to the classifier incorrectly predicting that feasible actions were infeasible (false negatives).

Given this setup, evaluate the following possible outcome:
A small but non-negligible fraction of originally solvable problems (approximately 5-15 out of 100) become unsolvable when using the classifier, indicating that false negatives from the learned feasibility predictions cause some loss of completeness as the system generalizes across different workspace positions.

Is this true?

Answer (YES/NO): YES